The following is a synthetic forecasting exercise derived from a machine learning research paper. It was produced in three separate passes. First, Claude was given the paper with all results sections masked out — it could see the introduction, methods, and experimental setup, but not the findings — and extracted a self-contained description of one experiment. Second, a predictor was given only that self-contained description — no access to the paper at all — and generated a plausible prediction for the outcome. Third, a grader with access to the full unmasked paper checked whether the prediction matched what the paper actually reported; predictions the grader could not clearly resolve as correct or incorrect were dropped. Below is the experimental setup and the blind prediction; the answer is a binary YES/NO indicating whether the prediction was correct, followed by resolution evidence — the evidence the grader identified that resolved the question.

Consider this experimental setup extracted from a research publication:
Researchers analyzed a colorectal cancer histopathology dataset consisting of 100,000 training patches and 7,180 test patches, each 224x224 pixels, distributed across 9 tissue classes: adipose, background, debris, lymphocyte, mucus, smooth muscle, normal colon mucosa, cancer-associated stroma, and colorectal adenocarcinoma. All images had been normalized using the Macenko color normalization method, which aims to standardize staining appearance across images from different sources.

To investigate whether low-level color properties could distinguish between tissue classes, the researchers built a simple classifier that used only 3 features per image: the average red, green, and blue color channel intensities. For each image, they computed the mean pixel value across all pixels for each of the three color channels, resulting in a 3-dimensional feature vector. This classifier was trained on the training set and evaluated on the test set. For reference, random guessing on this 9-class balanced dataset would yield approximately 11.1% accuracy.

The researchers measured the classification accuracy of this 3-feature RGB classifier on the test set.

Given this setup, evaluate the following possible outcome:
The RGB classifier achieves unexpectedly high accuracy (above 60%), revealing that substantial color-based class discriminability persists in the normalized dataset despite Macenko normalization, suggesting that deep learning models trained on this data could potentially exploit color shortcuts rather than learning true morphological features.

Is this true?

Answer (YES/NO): NO